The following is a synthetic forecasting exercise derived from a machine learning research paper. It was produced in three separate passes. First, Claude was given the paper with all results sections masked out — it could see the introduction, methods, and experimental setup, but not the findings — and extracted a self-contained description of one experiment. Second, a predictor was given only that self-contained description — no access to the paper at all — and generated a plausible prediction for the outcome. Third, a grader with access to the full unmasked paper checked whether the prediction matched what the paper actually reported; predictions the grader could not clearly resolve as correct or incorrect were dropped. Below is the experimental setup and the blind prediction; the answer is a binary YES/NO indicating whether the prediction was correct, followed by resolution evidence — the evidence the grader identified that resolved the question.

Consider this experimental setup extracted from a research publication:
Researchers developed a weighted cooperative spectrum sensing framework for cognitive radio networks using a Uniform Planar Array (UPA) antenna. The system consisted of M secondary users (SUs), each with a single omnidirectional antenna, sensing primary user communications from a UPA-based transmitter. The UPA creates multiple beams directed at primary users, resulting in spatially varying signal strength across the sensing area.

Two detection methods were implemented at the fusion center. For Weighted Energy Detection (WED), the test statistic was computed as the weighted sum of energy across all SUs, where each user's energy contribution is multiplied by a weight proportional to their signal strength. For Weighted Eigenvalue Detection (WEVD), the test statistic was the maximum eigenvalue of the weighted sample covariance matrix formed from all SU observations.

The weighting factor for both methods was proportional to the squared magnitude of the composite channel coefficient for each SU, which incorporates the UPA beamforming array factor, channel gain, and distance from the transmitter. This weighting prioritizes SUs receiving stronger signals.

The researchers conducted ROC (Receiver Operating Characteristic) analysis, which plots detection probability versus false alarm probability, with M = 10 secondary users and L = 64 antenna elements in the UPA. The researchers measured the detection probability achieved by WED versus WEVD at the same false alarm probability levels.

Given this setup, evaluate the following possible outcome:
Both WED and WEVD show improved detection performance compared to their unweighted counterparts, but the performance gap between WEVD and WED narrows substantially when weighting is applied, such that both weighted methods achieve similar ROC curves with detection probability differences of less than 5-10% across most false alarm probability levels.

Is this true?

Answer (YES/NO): YES